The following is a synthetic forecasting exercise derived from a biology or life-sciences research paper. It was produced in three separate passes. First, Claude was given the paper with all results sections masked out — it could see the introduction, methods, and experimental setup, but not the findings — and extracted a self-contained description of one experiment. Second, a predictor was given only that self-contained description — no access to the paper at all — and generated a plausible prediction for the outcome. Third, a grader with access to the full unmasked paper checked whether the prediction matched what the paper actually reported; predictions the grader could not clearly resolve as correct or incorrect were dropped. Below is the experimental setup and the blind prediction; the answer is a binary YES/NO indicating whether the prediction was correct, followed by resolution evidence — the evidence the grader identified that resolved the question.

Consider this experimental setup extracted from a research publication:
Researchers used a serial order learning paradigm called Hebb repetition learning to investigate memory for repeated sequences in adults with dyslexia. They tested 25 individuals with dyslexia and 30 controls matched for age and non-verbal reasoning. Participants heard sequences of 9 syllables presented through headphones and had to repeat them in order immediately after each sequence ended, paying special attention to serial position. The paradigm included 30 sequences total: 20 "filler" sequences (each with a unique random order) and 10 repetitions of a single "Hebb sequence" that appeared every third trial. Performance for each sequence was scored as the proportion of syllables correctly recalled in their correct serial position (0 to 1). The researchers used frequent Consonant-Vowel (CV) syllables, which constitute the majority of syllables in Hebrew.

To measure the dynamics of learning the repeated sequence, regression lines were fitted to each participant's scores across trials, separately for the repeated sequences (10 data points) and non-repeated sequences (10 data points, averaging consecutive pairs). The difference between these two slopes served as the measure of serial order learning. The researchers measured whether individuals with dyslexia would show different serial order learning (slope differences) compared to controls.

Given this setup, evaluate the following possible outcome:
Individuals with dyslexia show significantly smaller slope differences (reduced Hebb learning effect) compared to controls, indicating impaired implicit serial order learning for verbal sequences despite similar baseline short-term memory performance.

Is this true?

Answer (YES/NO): NO